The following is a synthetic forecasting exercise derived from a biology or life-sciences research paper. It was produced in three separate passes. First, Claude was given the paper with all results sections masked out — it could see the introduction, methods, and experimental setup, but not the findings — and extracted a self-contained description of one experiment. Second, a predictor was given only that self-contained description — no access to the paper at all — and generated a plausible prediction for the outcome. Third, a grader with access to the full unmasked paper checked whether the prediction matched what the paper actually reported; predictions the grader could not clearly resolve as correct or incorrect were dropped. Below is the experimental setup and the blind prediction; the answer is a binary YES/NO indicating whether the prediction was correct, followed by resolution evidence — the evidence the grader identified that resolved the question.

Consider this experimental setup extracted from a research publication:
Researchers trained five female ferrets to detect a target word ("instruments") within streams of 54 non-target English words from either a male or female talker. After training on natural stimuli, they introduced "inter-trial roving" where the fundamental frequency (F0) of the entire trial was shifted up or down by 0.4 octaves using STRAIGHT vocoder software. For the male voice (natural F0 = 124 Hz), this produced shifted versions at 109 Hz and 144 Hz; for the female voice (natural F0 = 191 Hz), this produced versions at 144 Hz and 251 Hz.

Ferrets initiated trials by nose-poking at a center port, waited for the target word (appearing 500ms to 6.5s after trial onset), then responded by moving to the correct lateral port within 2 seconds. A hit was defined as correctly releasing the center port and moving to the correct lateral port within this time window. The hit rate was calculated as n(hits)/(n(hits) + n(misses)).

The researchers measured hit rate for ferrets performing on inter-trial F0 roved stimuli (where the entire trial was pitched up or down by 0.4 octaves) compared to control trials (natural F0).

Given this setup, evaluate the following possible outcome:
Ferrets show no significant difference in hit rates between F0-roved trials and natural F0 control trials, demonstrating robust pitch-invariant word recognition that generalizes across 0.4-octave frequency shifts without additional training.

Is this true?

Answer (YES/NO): NO